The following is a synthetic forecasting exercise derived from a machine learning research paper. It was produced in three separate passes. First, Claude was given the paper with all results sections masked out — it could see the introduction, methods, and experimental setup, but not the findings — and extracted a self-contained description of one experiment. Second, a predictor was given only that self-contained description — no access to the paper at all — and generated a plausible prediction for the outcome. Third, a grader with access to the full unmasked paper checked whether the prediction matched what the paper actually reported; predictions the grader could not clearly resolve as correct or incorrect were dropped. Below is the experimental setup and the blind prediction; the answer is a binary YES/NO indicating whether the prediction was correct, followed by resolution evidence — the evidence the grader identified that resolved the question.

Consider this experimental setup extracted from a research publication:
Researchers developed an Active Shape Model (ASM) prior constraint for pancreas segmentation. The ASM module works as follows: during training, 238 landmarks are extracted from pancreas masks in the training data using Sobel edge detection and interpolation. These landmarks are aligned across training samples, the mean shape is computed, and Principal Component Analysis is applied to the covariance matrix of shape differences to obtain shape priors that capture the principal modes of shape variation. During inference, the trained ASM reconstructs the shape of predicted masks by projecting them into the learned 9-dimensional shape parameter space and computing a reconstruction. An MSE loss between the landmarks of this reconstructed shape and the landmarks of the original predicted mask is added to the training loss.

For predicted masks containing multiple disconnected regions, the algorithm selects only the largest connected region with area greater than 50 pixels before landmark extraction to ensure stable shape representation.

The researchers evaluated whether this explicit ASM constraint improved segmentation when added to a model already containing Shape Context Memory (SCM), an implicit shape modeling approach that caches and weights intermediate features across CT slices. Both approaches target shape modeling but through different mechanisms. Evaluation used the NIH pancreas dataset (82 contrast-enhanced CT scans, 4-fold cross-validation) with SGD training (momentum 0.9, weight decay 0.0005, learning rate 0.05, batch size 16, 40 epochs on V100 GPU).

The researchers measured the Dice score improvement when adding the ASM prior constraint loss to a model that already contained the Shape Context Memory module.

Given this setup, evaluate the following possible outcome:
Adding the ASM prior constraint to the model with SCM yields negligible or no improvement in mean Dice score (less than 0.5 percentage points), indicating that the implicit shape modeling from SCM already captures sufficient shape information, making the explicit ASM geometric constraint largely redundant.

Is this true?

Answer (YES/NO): NO